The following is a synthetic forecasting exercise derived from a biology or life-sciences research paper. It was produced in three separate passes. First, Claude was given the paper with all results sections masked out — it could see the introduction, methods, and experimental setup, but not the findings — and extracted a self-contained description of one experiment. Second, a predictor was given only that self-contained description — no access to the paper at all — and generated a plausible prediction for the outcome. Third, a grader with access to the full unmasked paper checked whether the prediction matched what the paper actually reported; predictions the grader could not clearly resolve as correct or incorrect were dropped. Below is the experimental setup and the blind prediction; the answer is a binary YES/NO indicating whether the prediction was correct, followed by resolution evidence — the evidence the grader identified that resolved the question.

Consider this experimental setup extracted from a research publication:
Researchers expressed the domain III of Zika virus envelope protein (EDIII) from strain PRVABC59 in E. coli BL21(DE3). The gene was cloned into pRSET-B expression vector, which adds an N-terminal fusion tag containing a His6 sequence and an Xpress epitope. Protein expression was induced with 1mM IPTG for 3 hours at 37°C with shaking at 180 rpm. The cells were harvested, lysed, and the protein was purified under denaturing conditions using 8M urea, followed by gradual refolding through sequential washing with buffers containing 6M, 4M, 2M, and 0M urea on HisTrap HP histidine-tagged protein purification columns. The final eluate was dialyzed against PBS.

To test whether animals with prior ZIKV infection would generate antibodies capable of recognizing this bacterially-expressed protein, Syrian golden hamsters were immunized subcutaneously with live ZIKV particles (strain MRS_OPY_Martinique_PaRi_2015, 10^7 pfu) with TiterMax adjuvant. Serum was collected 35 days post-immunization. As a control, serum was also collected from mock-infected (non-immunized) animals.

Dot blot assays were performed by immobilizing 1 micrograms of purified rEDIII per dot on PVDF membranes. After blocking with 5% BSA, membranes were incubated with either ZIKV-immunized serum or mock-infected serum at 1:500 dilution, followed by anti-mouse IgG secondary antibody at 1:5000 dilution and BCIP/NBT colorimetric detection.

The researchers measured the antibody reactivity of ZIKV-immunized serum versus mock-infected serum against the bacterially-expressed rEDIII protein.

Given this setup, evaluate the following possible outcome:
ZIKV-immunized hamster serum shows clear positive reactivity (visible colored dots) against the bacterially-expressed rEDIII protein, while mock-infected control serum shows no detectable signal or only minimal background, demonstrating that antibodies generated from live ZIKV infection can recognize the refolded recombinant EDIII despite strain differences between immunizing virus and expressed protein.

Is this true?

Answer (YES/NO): YES